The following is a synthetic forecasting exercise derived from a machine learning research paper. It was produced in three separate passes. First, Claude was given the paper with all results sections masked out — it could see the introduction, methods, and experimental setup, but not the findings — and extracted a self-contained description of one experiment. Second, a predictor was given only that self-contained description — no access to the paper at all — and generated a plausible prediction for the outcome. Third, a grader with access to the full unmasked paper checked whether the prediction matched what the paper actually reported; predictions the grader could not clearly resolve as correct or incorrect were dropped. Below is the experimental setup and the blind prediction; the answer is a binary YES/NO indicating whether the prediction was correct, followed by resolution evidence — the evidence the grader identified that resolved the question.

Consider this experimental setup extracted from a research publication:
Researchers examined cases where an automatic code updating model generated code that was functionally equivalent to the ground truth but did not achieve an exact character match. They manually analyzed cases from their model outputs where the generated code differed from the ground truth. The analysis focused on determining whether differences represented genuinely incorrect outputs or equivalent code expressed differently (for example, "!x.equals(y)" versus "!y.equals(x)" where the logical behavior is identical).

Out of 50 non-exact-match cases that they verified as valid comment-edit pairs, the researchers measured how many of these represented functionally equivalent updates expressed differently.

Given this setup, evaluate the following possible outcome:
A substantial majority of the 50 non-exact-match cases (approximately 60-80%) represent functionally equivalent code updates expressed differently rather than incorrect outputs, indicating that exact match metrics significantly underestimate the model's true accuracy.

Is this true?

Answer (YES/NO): NO